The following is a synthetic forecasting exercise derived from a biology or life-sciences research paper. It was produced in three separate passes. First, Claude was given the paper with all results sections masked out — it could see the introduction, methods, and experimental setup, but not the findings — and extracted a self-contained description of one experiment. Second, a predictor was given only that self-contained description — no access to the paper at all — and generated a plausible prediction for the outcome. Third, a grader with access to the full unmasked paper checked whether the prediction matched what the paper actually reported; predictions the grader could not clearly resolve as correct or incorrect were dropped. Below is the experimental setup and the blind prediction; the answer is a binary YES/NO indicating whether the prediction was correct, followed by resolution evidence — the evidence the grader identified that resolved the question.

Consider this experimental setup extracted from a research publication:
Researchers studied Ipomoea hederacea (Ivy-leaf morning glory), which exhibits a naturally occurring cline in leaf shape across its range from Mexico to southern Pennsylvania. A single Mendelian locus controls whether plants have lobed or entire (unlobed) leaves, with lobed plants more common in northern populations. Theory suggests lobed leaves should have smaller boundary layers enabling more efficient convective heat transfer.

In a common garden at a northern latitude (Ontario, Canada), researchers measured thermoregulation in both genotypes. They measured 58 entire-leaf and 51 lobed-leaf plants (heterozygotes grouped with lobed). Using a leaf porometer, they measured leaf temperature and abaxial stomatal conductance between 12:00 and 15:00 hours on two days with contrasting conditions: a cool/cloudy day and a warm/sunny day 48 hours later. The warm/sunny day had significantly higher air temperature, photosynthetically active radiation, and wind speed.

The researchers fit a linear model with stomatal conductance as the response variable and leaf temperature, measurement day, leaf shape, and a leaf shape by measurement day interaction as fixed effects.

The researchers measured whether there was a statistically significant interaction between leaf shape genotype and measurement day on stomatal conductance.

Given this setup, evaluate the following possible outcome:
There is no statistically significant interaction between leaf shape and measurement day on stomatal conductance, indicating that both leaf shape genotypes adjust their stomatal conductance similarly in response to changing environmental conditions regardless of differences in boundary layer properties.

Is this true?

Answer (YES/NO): NO